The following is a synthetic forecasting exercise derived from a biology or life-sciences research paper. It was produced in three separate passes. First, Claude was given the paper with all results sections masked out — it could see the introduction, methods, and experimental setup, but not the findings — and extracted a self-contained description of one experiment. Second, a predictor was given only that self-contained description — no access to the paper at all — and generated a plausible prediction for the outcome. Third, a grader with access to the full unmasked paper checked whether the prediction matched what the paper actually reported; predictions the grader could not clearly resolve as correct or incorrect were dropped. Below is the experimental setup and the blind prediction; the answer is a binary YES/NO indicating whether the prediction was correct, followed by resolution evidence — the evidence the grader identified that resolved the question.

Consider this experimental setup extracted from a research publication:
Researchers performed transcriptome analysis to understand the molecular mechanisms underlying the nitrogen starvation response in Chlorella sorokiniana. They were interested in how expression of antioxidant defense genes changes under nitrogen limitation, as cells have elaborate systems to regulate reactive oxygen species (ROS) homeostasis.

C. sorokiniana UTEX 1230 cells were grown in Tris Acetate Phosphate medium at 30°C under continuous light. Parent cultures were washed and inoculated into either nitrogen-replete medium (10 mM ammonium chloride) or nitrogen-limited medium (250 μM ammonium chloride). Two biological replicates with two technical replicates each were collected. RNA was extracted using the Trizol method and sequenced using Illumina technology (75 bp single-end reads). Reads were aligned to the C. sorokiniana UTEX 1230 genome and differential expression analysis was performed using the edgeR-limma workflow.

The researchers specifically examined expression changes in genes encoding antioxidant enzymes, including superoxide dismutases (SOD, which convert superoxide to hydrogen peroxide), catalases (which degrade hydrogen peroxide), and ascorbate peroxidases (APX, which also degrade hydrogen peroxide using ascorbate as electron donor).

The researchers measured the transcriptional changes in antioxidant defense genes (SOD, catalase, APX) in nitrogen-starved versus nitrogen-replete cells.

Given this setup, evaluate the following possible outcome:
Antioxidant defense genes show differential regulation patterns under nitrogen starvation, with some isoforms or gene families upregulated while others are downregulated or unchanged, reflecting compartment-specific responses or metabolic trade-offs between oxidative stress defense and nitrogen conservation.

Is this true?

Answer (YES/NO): NO